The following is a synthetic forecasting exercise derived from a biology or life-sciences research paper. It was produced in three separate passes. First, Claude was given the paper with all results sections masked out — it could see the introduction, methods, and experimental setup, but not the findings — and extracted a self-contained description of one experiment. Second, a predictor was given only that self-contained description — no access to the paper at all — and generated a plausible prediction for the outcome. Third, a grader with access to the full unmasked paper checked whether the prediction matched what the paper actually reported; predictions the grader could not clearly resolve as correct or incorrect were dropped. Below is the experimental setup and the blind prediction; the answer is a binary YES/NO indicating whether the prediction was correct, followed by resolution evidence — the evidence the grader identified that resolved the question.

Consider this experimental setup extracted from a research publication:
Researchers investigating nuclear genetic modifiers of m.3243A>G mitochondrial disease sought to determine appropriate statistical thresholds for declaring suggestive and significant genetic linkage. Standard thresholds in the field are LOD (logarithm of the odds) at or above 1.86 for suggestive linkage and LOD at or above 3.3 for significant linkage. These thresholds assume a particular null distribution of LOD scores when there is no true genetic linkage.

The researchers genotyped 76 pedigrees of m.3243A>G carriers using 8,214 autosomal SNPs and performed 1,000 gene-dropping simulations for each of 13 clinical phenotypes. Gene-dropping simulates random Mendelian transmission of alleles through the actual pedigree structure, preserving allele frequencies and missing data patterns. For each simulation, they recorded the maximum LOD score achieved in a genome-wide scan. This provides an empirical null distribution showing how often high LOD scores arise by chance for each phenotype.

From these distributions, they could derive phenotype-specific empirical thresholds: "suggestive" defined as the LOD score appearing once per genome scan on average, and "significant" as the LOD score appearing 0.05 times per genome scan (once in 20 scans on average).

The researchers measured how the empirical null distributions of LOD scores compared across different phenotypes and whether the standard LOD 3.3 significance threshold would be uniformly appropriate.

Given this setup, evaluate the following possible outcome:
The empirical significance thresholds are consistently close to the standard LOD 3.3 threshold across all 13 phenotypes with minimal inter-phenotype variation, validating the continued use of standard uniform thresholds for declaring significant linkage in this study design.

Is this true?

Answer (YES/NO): NO